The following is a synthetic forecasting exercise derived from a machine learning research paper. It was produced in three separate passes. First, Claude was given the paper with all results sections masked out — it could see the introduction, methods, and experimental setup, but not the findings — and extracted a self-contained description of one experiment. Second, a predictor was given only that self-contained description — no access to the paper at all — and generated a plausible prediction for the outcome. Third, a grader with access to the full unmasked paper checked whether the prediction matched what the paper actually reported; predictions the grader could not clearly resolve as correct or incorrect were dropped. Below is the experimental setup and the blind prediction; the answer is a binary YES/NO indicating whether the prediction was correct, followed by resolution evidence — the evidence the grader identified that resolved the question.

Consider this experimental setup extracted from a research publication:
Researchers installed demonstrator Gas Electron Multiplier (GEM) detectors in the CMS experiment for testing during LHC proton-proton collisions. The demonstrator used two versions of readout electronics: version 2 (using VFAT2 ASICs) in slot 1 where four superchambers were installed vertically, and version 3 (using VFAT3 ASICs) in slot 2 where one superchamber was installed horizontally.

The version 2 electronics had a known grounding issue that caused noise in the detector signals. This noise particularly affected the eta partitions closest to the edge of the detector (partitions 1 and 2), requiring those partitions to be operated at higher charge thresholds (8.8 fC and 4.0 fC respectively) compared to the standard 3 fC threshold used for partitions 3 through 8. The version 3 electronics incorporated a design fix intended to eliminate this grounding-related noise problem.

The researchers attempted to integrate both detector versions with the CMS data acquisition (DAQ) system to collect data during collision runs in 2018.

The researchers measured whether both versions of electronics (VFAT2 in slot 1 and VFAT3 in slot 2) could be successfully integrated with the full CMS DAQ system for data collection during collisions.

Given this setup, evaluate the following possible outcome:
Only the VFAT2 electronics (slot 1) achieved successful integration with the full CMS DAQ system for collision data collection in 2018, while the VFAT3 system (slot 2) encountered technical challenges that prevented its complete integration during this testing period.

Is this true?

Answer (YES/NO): YES